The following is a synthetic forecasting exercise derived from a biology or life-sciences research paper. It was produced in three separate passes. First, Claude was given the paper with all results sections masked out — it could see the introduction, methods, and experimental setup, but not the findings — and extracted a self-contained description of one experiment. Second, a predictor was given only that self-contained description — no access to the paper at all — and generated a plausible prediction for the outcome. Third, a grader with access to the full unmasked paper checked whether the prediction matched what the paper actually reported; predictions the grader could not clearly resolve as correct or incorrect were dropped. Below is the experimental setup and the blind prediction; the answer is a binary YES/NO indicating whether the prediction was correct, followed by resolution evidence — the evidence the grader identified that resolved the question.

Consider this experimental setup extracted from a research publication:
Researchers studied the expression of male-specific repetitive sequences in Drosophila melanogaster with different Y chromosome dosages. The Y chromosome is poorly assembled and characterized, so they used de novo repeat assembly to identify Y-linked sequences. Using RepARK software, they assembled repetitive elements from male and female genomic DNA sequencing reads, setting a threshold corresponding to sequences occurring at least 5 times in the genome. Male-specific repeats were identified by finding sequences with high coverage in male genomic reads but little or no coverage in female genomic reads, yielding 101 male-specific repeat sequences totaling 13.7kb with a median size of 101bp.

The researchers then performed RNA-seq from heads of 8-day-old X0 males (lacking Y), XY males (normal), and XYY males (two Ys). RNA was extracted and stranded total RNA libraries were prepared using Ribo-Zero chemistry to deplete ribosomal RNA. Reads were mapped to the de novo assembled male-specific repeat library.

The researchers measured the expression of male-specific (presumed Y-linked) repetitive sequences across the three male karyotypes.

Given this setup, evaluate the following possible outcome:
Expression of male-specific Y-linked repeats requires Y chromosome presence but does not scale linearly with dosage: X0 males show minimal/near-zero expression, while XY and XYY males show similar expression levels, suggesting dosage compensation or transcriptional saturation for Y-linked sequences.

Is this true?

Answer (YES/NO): NO